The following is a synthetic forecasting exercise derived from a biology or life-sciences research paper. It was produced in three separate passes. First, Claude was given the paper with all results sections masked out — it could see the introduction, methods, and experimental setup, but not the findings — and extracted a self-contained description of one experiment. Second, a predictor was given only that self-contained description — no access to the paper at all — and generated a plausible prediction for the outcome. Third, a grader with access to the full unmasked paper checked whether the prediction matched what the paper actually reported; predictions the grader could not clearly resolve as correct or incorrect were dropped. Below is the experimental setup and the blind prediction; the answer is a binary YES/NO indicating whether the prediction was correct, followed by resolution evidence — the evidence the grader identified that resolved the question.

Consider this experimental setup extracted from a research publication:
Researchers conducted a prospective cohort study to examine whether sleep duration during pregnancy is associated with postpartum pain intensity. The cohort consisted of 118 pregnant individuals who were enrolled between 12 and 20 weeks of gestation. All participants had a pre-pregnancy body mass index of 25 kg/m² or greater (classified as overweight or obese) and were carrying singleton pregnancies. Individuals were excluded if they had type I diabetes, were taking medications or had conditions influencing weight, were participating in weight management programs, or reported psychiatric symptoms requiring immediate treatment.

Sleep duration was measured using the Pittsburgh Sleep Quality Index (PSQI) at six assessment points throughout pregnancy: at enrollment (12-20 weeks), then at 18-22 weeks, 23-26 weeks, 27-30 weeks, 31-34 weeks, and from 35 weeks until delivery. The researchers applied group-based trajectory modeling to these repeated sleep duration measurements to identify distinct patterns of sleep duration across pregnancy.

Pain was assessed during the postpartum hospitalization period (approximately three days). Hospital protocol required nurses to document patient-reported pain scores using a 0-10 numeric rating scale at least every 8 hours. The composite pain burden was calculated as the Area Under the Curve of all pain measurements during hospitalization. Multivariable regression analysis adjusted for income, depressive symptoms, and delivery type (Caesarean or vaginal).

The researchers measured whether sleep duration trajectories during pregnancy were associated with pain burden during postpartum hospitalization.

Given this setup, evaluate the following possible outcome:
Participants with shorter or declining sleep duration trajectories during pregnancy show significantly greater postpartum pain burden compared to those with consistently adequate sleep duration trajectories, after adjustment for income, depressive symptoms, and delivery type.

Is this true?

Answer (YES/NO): NO